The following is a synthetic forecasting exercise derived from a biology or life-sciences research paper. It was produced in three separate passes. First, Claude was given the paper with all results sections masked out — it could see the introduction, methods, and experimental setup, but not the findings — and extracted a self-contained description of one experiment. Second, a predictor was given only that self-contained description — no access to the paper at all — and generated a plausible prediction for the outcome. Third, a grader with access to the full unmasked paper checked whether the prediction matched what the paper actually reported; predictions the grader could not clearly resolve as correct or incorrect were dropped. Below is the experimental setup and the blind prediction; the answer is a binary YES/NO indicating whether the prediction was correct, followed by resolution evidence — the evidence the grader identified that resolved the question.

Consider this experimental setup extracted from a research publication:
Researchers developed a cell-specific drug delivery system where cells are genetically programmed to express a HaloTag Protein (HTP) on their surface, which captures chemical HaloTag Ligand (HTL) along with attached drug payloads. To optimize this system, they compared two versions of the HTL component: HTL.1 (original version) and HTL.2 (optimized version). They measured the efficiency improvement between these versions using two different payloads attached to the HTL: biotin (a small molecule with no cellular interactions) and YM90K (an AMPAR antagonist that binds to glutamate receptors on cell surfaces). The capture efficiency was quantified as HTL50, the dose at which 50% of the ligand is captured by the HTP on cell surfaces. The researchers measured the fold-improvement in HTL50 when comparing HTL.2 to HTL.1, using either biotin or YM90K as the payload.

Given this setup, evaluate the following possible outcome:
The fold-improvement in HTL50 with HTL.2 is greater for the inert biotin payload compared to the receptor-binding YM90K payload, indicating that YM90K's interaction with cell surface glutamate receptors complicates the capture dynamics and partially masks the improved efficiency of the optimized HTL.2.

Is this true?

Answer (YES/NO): YES